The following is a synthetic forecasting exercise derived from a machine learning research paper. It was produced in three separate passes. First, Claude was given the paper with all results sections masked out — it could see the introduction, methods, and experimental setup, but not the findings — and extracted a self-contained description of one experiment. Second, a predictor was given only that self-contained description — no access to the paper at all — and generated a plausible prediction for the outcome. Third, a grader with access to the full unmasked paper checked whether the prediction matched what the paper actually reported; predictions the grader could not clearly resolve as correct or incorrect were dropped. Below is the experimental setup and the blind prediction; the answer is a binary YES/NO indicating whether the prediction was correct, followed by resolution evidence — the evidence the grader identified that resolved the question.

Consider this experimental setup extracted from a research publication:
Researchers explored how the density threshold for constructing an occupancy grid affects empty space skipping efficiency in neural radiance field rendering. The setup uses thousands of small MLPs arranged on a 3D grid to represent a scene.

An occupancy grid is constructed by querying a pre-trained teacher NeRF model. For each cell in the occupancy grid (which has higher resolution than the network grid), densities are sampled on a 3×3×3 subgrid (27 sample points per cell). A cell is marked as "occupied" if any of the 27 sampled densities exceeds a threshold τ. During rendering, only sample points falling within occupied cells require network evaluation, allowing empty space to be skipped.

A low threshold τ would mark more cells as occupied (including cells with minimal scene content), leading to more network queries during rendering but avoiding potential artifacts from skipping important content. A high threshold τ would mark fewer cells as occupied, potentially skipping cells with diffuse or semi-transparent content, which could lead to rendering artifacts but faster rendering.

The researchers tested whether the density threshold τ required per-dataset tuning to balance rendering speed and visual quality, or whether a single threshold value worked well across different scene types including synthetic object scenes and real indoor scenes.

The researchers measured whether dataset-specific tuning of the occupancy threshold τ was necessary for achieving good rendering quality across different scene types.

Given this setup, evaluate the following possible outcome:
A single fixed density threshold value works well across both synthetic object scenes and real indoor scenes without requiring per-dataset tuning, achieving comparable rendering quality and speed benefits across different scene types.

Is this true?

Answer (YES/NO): YES